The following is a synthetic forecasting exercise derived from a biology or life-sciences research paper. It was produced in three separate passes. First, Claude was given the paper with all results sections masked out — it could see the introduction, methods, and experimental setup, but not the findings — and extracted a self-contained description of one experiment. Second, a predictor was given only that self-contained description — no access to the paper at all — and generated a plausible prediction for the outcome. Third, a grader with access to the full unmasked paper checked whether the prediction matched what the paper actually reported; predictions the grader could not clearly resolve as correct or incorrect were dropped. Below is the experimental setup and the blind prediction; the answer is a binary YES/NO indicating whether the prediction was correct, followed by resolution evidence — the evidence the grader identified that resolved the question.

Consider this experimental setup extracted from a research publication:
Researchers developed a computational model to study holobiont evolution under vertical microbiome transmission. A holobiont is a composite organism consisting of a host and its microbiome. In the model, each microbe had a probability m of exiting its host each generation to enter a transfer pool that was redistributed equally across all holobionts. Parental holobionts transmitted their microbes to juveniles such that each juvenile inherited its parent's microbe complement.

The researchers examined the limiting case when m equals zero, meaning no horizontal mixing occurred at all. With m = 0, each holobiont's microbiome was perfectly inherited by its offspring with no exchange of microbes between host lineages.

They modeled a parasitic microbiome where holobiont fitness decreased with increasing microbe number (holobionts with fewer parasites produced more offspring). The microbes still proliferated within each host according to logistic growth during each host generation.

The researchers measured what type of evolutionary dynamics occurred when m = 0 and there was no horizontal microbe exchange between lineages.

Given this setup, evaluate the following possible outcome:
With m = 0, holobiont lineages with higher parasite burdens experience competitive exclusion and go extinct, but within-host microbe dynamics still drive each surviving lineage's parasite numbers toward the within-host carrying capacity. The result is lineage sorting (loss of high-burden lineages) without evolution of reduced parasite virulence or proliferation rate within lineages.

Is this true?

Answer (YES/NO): YES